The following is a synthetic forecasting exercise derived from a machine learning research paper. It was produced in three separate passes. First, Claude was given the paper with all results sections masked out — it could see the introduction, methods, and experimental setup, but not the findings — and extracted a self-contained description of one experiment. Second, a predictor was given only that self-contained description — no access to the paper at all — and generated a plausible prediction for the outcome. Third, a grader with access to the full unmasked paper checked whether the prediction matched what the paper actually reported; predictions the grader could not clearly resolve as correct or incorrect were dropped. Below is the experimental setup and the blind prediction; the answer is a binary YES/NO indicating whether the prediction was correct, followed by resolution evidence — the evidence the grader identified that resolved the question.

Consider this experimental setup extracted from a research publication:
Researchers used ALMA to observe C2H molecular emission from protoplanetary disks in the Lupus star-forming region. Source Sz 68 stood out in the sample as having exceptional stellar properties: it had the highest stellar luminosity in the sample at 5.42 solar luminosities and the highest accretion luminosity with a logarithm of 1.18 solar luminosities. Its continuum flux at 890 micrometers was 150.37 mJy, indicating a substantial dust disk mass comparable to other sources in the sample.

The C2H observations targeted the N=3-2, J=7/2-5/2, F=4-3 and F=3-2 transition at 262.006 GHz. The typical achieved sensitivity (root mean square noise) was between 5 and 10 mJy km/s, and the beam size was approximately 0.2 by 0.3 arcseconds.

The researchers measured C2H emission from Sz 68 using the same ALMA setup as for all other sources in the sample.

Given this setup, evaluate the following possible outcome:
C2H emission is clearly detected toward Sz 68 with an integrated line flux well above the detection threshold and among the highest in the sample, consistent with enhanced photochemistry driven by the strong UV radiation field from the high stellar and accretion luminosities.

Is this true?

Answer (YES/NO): NO